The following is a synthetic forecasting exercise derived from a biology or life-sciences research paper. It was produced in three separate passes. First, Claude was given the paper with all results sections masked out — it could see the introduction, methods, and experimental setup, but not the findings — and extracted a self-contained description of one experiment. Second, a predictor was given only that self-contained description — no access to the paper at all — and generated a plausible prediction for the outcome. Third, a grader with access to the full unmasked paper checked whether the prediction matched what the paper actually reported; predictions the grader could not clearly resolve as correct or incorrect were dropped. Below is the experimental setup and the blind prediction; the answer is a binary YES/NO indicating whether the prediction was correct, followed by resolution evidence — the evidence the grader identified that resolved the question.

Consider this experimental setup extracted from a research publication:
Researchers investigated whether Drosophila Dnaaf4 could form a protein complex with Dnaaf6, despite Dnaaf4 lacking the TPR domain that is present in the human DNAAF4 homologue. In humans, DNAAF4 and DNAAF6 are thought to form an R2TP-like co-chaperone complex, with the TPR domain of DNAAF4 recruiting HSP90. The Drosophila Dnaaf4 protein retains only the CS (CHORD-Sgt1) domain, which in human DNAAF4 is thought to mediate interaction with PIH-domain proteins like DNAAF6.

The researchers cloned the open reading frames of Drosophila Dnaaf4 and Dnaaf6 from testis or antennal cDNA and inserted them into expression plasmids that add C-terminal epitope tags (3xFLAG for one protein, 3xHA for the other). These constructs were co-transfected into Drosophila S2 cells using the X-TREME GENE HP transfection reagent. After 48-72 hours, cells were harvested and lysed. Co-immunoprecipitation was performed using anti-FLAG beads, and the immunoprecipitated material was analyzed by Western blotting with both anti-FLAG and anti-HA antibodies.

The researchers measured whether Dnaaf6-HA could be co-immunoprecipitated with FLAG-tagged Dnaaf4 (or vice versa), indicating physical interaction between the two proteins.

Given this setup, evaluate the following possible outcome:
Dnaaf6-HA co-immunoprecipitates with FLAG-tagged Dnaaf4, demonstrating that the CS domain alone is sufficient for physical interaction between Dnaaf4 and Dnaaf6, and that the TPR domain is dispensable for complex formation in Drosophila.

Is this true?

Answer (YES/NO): YES